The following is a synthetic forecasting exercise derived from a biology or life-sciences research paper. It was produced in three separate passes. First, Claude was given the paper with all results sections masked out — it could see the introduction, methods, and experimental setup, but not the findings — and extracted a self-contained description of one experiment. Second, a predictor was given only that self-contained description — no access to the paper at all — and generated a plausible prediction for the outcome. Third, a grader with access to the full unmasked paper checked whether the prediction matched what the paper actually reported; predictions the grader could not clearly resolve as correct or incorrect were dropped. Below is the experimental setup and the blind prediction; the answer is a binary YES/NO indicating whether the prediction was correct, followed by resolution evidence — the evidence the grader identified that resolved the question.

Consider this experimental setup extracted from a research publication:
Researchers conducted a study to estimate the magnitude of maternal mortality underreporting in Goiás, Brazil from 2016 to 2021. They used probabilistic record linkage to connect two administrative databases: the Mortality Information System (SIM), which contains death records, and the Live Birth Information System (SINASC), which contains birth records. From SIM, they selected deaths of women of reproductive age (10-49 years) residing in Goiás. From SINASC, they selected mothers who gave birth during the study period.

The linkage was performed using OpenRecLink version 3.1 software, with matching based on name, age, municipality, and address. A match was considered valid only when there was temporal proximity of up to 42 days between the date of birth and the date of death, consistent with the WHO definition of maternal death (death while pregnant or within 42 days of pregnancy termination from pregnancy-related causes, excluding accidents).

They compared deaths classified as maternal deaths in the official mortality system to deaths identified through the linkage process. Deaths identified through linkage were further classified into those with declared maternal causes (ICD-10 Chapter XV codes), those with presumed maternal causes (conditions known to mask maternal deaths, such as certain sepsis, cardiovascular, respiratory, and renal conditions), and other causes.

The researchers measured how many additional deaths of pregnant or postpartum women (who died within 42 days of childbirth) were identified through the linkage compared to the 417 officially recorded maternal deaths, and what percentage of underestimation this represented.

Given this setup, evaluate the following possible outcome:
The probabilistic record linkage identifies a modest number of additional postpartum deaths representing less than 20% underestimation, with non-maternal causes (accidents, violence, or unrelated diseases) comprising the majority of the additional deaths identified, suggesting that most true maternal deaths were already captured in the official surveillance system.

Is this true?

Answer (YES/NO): YES